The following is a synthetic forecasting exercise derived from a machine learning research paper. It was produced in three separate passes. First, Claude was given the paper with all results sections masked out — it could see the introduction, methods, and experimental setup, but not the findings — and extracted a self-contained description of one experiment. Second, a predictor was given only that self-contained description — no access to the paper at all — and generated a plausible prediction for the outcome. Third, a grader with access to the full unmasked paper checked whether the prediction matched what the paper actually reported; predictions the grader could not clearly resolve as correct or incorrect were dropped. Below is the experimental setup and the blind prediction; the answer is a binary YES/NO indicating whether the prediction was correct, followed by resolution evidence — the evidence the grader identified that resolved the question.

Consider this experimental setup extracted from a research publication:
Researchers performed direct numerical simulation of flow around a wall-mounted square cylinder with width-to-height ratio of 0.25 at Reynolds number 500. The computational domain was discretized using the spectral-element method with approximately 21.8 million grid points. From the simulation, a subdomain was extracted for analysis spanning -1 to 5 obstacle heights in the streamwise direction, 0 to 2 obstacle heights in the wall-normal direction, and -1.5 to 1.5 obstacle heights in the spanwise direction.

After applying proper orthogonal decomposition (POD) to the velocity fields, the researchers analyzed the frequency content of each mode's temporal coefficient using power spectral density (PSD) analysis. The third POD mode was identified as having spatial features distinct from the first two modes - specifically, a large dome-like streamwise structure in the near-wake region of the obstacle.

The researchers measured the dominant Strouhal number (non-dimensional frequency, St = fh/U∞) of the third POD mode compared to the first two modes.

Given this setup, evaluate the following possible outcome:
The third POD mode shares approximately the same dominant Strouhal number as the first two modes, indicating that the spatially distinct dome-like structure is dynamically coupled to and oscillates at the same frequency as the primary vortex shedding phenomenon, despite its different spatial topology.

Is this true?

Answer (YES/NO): NO